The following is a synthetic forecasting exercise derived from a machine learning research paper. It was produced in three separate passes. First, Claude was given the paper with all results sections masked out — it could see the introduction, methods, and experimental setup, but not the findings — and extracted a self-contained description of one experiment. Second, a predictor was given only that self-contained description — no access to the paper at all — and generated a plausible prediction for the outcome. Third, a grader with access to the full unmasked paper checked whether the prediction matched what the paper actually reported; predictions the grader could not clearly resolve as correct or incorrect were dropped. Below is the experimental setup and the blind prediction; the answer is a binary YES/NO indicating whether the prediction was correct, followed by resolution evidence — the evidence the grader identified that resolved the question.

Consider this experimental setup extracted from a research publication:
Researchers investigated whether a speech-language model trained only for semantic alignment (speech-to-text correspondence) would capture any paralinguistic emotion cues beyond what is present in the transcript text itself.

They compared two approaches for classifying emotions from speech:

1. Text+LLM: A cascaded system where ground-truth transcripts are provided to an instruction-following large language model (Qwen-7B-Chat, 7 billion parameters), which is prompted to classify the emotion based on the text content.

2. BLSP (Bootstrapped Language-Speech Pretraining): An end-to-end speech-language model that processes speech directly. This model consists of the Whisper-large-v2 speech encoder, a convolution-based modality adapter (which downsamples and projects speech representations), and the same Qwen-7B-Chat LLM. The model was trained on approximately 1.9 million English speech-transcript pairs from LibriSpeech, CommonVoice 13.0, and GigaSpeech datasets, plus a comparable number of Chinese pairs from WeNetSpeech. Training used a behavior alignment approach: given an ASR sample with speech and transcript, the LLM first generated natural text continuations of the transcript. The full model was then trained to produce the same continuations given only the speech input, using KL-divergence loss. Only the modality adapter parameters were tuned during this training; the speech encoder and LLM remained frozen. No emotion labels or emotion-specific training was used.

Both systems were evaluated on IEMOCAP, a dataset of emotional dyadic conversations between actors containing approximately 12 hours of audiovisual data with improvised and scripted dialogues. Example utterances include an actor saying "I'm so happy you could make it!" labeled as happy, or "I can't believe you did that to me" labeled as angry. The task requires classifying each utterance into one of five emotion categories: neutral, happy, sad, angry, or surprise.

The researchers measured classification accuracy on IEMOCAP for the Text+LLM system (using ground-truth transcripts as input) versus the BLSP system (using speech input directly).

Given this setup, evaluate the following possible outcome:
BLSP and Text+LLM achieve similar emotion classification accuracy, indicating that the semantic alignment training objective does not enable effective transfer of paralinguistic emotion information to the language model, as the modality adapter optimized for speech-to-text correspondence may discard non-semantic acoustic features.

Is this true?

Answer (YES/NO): YES